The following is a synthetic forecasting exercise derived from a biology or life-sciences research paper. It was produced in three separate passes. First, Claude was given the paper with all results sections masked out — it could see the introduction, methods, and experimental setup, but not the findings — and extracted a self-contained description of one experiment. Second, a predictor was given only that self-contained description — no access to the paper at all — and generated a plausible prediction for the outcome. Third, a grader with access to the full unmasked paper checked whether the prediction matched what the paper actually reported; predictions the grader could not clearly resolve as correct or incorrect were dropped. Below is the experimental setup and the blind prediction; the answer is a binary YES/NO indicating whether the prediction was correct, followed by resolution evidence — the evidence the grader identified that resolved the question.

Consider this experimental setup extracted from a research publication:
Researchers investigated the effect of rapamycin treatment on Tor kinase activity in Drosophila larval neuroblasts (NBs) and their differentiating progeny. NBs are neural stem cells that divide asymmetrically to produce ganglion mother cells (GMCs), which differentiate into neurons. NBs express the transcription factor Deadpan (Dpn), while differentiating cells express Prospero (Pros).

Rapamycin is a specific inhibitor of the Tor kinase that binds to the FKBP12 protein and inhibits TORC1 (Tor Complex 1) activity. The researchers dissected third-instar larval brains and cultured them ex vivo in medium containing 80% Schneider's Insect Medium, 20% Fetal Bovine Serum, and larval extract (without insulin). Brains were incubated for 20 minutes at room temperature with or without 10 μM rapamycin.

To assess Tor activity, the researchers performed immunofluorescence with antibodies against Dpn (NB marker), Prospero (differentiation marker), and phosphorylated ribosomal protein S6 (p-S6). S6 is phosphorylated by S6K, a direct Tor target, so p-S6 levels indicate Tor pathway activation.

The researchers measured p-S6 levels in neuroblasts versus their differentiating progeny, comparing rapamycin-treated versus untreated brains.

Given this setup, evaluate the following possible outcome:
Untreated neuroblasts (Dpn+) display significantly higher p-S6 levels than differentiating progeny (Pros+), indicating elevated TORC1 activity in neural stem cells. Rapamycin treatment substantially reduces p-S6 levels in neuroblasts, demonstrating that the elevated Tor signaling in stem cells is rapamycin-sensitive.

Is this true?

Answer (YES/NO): NO